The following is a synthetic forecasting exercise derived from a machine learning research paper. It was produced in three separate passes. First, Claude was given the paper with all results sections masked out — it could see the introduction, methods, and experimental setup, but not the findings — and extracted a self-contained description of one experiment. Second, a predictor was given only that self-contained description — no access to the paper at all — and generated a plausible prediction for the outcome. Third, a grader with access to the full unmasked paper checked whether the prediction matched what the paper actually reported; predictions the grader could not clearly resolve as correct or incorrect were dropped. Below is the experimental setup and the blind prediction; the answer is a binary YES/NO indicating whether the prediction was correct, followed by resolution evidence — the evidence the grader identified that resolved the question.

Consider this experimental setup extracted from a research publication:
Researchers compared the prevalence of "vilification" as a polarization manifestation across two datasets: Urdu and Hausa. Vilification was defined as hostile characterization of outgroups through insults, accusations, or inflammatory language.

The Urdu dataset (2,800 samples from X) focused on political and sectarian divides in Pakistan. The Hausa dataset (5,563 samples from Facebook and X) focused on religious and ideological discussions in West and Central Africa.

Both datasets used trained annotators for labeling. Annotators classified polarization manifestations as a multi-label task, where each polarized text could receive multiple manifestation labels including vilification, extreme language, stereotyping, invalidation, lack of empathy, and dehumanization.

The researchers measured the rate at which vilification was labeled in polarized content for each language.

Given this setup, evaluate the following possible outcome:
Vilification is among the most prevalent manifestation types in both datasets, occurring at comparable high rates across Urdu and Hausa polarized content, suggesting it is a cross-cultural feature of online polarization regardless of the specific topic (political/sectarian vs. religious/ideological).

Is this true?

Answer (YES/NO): NO